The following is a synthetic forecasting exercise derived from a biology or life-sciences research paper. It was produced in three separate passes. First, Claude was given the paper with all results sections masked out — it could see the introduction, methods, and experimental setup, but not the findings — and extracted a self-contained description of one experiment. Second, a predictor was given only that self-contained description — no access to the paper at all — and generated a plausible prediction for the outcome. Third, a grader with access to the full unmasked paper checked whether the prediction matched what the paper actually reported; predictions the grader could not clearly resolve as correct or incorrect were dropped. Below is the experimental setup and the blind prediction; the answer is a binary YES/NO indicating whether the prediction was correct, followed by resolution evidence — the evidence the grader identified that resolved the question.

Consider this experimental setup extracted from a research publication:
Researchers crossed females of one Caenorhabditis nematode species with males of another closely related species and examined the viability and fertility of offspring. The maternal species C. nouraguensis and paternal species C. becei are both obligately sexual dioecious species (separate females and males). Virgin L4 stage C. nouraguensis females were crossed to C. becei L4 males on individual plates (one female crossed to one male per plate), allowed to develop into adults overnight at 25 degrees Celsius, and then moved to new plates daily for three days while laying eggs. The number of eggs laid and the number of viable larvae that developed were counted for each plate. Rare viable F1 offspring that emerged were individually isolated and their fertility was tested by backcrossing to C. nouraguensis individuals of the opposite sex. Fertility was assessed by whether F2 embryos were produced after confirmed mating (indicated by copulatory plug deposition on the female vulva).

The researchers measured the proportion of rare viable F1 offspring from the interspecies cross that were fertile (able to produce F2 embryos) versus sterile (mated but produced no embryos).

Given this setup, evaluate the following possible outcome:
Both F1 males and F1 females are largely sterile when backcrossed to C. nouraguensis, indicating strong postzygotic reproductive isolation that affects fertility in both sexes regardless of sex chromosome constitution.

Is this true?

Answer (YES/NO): NO